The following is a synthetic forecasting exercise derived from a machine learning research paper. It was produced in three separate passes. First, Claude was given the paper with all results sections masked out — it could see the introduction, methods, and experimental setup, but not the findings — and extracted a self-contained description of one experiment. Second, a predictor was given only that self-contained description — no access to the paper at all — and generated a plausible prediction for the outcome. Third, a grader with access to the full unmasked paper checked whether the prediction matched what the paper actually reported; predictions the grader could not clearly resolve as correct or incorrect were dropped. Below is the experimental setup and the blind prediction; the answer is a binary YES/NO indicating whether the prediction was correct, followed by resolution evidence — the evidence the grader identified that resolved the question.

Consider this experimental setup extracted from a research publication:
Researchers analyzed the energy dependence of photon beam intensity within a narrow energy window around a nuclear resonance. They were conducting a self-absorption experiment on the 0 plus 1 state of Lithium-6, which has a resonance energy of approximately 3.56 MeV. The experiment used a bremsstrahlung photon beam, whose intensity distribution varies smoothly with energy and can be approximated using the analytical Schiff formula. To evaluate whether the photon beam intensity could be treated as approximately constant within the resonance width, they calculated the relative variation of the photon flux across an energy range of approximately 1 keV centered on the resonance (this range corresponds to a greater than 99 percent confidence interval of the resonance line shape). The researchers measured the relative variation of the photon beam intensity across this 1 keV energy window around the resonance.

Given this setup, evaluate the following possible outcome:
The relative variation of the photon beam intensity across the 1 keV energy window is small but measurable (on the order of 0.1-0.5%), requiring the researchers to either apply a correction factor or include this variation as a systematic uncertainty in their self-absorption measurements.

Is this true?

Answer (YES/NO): NO